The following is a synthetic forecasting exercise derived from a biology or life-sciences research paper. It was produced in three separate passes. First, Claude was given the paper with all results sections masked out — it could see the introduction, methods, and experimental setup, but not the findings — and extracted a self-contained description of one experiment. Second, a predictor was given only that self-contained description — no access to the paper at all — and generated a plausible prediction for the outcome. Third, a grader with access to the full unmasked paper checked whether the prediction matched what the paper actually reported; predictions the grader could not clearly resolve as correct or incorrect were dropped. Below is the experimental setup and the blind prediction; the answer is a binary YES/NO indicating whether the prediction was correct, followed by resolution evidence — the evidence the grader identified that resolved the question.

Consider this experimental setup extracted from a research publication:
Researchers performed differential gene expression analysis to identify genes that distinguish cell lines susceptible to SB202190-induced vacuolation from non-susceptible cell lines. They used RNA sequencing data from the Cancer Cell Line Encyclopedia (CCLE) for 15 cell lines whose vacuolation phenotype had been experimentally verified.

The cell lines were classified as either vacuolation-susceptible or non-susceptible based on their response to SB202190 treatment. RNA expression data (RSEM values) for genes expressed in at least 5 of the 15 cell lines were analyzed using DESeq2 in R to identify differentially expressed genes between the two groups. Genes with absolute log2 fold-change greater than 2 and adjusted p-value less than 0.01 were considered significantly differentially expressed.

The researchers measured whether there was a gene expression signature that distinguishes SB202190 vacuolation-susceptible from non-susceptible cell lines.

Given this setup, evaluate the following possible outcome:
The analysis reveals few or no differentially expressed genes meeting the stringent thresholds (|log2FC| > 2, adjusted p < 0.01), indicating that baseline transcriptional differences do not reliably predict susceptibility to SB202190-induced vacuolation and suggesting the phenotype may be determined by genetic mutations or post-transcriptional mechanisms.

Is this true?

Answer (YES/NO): NO